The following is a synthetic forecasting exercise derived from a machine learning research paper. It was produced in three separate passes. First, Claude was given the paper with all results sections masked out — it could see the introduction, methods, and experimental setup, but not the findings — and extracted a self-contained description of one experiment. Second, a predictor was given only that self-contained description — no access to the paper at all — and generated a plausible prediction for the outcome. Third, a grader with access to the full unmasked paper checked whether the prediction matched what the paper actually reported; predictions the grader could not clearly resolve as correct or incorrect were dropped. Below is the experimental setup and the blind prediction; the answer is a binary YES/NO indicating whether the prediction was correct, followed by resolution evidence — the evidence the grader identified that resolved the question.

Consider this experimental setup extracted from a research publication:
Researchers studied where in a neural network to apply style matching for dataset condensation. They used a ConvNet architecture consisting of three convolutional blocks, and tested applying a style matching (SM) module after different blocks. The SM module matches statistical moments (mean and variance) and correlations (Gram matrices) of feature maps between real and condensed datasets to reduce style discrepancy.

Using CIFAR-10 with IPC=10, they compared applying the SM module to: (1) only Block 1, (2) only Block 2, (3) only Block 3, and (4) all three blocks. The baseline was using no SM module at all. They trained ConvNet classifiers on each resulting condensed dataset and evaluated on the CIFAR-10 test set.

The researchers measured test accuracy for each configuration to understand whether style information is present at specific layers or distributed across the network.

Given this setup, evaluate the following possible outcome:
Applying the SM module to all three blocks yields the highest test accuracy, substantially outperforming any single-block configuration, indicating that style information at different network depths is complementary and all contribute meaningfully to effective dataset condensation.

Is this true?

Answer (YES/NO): NO